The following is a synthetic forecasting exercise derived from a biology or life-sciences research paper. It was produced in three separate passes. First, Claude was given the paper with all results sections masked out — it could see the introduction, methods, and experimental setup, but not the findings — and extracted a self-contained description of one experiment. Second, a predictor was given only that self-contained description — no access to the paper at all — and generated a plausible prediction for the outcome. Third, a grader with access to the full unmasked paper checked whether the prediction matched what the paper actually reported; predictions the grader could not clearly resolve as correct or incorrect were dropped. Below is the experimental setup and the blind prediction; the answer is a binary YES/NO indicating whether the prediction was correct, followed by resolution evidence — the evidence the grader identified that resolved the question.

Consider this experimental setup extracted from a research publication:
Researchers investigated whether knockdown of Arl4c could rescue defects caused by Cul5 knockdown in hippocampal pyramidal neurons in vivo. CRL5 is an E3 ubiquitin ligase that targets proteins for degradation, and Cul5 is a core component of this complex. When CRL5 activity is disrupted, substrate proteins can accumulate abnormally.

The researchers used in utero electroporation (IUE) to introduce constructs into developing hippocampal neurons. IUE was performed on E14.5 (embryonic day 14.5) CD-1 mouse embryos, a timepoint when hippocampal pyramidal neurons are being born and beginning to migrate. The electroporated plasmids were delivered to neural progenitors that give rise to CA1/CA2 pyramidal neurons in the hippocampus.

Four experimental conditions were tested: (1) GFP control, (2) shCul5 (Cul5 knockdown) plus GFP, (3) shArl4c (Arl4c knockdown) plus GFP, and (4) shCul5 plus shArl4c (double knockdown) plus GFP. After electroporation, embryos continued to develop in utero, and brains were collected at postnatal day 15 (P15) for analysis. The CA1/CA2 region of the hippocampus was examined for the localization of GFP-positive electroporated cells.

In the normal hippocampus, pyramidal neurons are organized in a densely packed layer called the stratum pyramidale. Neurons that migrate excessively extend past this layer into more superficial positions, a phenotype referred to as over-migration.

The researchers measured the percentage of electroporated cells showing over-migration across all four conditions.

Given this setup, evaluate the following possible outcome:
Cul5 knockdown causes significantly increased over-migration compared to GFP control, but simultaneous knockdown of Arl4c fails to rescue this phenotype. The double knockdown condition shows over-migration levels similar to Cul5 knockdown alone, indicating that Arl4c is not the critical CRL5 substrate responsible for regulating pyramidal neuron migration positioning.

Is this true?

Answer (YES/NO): NO